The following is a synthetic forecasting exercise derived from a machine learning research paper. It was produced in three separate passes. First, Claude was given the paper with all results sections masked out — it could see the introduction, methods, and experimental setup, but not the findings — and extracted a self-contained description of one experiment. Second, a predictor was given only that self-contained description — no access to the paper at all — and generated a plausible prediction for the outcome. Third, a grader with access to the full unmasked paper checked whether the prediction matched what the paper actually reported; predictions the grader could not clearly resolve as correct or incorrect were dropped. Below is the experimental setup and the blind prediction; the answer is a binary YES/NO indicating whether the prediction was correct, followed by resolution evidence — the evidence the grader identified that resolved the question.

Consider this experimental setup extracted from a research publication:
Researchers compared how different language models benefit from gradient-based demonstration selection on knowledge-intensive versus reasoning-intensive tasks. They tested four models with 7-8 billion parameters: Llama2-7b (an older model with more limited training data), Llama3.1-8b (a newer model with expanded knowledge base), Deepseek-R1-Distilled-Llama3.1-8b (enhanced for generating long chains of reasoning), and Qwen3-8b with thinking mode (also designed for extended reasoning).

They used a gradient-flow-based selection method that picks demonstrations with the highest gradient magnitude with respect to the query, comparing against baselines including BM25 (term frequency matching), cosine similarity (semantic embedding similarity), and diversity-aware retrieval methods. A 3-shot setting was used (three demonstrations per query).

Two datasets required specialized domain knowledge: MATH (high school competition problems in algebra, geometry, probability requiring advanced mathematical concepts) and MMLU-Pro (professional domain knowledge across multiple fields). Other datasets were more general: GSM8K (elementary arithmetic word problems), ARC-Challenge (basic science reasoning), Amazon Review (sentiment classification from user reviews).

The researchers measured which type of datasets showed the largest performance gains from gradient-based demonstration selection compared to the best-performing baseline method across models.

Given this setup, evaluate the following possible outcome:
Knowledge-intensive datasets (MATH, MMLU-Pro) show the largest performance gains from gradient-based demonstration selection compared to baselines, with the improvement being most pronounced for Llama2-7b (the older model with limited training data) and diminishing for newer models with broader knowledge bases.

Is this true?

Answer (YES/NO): NO